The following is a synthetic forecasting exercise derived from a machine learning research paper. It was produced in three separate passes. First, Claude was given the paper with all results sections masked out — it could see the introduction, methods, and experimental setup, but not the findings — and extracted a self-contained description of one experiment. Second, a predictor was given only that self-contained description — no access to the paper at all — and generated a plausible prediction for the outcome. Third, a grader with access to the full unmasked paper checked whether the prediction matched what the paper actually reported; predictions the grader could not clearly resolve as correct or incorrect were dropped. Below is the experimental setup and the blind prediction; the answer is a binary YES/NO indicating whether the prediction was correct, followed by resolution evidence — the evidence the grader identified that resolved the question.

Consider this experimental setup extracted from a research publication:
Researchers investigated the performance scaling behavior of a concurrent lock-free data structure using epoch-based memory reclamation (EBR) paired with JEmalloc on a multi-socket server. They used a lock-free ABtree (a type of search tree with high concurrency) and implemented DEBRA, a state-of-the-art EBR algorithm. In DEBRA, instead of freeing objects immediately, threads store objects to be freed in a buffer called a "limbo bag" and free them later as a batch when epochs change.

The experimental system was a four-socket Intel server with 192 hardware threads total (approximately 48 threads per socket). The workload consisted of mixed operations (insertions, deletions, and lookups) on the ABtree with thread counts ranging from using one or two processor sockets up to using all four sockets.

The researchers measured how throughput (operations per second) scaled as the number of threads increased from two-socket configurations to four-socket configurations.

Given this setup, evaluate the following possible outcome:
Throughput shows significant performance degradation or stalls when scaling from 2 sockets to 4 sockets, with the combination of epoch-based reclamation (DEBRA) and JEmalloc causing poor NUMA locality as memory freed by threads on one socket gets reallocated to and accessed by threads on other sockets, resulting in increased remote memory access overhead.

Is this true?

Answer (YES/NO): NO